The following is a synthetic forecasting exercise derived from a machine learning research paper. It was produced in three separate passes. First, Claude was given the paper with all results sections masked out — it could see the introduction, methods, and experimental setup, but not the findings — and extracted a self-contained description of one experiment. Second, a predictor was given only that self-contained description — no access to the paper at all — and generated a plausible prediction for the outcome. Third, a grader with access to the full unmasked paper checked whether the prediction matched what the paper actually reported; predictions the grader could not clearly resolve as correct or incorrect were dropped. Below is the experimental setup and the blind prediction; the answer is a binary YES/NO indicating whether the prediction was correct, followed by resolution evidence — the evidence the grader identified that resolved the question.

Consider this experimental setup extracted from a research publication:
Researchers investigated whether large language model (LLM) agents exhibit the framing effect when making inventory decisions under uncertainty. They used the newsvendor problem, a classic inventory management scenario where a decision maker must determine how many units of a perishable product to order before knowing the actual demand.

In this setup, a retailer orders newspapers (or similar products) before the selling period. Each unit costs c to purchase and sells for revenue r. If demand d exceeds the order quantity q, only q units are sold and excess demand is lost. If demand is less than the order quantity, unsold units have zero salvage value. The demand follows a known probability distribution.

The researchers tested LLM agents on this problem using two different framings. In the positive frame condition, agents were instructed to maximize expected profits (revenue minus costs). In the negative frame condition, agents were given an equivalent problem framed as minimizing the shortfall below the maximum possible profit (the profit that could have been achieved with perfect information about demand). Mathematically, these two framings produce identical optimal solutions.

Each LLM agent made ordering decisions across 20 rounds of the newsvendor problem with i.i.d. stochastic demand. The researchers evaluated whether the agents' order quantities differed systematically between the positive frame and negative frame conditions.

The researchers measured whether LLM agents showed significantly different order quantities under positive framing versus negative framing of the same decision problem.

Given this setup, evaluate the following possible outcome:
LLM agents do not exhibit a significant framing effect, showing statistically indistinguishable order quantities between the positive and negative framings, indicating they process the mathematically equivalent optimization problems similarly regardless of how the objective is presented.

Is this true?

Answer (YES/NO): YES